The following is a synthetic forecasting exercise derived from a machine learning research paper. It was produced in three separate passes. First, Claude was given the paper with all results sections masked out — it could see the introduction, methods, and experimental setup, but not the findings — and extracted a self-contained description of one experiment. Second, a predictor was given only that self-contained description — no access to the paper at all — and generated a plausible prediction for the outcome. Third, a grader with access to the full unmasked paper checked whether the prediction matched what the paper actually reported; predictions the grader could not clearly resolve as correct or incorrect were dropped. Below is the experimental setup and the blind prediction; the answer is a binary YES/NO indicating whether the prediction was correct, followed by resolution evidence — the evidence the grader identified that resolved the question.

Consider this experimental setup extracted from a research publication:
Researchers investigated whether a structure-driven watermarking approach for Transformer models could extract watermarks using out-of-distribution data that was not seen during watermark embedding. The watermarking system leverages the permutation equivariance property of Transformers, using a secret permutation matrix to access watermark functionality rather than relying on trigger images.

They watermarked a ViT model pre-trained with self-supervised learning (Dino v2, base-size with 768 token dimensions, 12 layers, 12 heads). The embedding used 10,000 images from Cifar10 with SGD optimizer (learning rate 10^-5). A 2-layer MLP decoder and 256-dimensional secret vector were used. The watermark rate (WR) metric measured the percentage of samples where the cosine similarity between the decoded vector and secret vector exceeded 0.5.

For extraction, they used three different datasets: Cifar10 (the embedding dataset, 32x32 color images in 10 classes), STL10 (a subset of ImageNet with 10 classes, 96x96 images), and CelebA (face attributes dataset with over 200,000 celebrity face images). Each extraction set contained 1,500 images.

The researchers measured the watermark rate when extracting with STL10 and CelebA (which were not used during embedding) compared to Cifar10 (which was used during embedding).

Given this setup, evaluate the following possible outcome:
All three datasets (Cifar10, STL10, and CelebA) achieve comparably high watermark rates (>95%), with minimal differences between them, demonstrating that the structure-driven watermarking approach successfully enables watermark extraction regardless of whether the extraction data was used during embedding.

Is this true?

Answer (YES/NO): YES